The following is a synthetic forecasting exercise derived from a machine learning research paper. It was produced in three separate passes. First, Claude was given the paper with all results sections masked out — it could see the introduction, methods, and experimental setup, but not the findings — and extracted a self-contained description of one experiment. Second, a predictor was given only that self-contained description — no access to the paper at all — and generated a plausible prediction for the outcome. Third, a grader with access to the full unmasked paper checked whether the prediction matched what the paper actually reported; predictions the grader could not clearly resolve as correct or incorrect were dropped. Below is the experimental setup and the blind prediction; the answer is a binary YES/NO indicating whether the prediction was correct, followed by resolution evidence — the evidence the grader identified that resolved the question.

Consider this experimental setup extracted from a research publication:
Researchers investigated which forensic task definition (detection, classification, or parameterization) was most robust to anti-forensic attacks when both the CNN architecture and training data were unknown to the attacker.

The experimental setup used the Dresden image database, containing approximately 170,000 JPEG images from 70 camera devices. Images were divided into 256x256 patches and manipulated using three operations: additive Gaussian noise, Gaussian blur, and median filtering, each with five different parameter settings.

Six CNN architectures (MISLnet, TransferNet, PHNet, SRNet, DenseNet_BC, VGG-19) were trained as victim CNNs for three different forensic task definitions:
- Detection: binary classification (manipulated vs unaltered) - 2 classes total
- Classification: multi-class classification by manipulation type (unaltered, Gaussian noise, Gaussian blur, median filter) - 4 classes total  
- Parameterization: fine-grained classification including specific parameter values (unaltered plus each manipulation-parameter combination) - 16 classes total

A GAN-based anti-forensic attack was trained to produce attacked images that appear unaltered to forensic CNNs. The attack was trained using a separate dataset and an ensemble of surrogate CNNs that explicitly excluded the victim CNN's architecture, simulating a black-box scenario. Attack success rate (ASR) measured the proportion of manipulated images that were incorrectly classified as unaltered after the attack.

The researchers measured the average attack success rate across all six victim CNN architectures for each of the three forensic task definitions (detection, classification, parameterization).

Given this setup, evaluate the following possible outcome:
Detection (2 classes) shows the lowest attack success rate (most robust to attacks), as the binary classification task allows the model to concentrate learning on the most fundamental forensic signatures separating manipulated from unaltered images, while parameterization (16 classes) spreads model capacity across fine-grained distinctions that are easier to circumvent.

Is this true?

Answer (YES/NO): NO